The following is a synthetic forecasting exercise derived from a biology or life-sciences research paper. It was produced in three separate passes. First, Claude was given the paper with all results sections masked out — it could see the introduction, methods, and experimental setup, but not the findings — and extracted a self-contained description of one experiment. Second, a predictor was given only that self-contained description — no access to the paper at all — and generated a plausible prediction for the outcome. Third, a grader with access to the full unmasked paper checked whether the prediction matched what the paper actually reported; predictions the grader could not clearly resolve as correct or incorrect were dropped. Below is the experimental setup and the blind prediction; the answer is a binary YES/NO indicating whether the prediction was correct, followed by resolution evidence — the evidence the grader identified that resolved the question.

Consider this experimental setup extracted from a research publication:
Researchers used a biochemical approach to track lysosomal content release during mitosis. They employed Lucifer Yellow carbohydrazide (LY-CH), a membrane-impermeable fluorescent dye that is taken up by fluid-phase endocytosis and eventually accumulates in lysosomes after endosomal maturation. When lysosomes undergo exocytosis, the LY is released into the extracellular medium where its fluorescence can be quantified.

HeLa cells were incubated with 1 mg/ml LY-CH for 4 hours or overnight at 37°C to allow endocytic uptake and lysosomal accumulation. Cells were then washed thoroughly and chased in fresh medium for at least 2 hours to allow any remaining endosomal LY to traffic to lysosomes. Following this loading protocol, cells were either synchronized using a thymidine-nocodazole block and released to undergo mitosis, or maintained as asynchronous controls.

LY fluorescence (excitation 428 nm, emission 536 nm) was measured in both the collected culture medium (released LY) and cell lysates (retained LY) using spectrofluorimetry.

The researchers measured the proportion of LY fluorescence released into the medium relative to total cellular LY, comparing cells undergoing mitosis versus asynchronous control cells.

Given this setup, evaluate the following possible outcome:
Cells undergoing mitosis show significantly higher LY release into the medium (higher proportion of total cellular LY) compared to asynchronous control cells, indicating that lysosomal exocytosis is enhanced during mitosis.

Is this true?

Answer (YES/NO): YES